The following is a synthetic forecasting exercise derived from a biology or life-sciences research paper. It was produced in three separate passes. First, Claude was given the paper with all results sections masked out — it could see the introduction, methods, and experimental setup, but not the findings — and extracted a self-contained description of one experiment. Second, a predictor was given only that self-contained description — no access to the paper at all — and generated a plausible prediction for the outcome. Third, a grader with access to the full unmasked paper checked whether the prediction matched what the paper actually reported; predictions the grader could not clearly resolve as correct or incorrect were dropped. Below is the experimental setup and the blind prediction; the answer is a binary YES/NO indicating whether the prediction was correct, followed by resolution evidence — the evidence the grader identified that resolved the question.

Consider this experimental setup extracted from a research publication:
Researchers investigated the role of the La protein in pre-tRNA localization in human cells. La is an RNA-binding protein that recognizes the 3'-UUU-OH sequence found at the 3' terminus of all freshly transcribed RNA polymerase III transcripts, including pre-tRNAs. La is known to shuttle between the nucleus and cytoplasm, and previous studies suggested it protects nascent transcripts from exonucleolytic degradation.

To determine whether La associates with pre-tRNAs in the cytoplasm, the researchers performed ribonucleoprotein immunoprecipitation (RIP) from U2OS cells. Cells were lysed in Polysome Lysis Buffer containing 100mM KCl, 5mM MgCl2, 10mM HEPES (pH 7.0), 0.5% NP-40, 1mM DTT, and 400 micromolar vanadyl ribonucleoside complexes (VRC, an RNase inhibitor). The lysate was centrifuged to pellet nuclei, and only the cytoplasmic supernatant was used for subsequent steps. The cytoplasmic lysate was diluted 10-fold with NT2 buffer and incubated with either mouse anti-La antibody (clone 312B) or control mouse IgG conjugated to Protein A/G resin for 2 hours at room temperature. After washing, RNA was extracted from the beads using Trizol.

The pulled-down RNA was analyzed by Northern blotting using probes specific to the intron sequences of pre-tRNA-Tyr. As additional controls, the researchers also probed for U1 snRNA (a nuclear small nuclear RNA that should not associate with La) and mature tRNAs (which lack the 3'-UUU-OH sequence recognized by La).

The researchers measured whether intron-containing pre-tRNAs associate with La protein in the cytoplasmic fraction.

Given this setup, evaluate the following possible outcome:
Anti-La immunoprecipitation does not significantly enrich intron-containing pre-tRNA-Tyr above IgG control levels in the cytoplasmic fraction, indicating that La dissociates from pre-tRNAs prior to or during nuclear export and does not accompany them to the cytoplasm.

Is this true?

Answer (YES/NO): NO